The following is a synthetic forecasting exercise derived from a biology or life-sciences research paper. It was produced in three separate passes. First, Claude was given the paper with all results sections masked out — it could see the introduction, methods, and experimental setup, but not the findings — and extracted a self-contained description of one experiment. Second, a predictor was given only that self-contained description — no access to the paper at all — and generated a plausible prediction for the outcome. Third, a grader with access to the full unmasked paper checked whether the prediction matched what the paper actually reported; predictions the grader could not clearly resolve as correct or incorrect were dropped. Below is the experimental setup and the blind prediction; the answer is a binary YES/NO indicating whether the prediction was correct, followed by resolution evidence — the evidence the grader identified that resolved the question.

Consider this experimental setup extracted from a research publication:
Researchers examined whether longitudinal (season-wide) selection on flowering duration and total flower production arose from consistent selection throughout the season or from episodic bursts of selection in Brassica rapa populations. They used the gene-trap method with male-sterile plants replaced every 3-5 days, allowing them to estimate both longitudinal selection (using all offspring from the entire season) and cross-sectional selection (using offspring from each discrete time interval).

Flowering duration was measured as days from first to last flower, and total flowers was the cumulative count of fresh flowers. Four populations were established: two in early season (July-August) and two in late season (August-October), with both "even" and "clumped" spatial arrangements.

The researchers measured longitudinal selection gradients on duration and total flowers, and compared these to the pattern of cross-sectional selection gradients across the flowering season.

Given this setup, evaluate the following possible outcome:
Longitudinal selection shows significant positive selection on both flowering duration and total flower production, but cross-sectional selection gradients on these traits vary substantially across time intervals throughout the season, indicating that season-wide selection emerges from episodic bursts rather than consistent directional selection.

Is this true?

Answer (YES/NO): NO